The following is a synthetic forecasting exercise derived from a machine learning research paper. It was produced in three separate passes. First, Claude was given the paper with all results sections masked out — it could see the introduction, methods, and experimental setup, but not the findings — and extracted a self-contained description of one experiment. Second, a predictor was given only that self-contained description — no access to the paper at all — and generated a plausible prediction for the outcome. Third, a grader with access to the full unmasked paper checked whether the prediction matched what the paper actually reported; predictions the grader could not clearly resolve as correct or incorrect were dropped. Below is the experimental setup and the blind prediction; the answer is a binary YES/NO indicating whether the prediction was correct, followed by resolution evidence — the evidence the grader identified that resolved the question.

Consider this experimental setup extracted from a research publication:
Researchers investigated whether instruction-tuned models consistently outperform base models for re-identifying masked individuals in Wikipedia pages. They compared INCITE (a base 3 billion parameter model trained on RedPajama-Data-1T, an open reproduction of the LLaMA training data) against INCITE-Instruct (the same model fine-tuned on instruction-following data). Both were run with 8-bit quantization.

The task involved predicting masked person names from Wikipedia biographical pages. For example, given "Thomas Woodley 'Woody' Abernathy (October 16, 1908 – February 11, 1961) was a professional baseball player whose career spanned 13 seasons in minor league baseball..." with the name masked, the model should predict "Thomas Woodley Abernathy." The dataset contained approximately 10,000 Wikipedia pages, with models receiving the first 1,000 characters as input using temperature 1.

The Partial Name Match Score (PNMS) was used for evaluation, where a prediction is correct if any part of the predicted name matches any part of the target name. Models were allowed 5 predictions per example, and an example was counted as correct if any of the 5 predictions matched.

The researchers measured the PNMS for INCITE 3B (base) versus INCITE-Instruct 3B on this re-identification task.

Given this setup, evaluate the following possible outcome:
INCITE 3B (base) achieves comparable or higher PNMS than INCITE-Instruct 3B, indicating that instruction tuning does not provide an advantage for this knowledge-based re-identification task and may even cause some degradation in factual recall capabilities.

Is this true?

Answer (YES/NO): NO